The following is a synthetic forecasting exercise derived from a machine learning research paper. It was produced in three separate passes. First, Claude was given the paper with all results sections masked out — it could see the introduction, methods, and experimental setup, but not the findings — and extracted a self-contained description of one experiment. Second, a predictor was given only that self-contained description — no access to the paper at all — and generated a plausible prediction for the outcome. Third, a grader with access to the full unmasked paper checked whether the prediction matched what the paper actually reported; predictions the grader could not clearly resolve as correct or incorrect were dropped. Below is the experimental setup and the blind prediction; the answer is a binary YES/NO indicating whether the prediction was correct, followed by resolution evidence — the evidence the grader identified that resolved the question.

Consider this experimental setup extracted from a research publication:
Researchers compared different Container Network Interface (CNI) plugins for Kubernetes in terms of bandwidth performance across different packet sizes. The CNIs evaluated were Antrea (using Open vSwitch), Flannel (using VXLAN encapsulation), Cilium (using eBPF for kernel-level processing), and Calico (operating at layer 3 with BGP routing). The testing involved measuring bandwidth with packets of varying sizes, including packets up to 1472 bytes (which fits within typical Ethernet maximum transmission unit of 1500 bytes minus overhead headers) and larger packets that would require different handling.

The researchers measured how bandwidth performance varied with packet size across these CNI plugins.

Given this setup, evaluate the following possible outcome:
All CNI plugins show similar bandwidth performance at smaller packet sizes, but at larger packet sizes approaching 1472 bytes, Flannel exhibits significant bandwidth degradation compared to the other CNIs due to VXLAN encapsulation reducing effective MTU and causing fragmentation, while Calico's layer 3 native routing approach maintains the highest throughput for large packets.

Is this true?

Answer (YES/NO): NO